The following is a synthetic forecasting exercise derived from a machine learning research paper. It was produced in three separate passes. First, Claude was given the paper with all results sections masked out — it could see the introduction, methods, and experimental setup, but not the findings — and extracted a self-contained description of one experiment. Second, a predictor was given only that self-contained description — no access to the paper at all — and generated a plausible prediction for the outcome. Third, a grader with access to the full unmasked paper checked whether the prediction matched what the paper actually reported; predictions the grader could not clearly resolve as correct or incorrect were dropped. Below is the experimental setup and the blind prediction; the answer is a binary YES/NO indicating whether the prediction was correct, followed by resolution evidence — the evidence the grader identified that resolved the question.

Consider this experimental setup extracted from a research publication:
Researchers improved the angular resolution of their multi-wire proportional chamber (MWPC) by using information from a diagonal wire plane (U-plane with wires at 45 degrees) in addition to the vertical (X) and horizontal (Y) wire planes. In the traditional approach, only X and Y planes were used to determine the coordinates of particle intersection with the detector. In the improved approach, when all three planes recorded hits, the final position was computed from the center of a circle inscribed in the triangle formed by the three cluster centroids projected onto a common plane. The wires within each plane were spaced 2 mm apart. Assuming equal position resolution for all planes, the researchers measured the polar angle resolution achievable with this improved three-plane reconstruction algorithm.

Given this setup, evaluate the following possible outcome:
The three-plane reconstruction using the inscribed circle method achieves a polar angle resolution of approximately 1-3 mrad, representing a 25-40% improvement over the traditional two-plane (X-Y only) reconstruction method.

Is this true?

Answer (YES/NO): NO